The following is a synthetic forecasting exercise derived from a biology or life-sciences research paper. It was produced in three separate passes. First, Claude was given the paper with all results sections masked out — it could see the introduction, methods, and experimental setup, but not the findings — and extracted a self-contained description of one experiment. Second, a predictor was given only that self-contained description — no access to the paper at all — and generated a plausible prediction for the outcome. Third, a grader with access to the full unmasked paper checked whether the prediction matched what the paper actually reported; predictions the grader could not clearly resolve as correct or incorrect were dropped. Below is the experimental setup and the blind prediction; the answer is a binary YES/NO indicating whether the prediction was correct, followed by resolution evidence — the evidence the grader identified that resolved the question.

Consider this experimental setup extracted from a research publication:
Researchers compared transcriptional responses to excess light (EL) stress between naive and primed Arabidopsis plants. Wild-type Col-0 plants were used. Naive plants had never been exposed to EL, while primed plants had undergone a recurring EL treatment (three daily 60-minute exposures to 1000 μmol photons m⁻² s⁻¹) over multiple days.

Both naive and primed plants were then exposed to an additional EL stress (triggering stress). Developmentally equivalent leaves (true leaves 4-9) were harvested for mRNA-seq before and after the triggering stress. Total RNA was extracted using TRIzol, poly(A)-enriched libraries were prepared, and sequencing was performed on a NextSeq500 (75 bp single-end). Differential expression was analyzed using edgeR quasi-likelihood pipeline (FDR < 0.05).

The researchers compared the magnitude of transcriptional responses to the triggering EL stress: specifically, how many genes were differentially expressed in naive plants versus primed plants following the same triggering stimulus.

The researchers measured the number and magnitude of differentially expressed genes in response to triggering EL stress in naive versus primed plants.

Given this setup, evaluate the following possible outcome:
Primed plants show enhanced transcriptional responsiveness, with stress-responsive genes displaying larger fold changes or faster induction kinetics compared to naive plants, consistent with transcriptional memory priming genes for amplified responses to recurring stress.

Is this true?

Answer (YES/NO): NO